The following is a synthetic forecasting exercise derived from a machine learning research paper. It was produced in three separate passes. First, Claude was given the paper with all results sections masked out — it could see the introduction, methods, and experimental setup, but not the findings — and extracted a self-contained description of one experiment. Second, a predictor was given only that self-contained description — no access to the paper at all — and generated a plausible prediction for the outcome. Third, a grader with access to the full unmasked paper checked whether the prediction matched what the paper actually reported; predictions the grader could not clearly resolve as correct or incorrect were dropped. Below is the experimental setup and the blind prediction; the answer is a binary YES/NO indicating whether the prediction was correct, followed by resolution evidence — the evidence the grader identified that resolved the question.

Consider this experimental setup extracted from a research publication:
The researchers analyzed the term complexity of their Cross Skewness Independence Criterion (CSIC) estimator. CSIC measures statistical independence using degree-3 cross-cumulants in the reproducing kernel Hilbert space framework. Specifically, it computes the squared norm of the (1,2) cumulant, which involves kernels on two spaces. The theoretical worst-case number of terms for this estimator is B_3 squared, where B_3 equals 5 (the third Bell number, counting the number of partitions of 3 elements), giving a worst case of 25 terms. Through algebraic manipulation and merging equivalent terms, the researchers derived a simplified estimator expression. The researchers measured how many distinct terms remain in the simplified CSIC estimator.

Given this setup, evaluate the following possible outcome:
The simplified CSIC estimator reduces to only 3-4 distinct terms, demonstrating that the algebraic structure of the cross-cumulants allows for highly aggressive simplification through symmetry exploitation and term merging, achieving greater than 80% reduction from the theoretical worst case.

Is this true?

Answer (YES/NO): NO